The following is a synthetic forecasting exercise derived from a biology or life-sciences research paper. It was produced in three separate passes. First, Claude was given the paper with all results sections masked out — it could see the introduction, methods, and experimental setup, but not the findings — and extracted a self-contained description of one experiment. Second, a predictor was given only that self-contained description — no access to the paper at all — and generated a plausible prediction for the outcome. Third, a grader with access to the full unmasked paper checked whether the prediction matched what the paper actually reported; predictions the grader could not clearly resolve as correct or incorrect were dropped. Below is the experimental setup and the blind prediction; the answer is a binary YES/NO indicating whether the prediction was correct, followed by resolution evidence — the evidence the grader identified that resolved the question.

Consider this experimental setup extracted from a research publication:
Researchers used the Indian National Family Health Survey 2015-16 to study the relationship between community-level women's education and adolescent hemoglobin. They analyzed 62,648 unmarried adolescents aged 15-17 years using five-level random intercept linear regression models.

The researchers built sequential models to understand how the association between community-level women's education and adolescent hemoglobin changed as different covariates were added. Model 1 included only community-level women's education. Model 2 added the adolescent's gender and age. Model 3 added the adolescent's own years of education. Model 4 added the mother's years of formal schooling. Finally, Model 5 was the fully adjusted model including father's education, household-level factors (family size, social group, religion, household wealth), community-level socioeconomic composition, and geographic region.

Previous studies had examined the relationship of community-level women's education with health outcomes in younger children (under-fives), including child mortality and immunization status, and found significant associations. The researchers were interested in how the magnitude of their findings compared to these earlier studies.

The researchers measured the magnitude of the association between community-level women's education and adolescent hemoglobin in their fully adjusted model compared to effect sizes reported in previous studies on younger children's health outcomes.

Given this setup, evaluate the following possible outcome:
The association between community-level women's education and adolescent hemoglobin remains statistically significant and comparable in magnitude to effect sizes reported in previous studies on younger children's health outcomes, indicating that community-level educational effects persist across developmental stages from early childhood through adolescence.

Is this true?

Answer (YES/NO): NO